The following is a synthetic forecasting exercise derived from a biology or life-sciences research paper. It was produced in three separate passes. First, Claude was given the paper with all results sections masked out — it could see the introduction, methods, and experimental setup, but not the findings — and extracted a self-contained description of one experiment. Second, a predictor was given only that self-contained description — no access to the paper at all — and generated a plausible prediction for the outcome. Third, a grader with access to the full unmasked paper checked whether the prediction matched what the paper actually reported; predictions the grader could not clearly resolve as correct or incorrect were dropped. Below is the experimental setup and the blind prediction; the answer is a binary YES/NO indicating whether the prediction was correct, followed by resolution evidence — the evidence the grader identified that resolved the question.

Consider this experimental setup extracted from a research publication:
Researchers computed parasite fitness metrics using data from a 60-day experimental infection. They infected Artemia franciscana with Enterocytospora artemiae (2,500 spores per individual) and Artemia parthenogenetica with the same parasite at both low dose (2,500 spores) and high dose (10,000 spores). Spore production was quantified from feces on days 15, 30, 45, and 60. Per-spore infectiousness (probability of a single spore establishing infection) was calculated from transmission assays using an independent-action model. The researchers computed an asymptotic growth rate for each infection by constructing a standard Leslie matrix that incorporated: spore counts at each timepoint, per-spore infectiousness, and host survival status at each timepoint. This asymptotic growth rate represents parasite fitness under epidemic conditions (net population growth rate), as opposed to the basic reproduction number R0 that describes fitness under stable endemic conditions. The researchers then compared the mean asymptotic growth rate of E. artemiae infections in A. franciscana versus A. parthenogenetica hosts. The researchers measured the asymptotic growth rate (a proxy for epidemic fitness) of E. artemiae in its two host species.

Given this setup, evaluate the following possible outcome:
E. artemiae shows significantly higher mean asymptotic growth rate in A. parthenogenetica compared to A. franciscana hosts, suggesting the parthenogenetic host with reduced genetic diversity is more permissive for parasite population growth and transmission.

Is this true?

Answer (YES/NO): NO